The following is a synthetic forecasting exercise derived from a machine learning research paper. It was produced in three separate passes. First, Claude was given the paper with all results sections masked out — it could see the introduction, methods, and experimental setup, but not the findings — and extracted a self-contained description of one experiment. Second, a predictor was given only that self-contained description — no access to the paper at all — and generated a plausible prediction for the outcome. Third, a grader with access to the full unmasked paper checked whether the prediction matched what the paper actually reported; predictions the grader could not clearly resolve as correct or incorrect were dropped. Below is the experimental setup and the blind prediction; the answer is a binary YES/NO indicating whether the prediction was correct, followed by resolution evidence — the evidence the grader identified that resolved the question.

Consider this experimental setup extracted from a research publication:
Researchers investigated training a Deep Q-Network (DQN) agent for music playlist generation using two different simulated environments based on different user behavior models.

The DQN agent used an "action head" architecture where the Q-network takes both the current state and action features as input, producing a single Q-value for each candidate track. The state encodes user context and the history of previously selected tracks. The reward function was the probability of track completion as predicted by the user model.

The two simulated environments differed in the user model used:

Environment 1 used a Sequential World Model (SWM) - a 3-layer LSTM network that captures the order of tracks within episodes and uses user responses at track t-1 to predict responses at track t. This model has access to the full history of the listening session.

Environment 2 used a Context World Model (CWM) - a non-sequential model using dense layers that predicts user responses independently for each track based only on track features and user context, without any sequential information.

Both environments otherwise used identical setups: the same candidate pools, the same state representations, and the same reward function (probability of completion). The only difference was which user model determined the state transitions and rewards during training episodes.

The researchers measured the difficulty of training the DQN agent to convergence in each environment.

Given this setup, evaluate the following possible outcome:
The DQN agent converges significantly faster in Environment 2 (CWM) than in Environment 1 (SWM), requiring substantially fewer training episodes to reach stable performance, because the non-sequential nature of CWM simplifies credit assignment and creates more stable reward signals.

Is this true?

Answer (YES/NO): NO